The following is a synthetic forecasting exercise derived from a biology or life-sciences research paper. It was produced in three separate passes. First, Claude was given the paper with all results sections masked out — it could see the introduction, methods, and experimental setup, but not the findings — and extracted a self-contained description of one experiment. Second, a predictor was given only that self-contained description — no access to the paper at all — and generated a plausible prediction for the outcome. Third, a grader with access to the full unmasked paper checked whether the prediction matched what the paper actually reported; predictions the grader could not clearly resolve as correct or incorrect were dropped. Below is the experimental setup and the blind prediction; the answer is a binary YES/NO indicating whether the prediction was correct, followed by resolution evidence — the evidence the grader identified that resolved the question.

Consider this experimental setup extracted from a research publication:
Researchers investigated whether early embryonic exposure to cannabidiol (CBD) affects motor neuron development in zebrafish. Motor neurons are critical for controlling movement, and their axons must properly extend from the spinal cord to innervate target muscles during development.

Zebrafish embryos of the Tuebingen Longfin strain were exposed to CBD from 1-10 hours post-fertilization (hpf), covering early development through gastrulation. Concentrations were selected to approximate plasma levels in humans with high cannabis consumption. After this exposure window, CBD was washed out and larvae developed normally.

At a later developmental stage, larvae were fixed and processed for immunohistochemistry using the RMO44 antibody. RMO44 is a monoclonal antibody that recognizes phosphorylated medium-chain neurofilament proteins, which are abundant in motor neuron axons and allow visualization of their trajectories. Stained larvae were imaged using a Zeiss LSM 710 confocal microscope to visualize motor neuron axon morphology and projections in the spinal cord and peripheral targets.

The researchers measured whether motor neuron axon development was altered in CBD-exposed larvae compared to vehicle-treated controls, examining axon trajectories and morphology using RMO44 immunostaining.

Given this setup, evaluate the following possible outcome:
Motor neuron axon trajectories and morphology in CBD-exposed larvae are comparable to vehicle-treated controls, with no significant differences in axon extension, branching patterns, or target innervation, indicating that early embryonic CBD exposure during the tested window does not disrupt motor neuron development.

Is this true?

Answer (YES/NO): NO